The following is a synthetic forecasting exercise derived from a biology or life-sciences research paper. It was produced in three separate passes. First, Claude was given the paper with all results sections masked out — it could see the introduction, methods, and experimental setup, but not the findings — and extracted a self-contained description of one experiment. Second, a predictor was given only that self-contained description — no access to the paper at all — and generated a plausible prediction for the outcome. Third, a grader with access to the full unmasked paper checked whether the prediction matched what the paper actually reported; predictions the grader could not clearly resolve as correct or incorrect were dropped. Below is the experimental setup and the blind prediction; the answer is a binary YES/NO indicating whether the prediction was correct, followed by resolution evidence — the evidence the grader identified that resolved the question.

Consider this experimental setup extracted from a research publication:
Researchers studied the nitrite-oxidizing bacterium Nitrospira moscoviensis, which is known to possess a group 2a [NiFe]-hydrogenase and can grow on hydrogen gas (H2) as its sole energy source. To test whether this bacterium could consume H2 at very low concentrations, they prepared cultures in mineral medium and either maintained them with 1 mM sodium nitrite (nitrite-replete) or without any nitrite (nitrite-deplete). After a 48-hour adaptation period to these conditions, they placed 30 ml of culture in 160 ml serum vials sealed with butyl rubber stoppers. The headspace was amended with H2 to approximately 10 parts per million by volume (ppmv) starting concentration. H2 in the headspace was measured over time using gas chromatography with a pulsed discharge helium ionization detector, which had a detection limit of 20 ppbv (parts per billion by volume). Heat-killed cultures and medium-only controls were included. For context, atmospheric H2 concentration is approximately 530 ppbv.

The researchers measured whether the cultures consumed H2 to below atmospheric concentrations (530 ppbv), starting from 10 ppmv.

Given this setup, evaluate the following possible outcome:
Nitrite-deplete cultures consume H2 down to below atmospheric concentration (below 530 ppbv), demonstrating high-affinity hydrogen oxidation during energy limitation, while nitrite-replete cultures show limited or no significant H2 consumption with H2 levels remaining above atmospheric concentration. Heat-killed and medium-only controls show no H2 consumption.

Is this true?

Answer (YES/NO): NO